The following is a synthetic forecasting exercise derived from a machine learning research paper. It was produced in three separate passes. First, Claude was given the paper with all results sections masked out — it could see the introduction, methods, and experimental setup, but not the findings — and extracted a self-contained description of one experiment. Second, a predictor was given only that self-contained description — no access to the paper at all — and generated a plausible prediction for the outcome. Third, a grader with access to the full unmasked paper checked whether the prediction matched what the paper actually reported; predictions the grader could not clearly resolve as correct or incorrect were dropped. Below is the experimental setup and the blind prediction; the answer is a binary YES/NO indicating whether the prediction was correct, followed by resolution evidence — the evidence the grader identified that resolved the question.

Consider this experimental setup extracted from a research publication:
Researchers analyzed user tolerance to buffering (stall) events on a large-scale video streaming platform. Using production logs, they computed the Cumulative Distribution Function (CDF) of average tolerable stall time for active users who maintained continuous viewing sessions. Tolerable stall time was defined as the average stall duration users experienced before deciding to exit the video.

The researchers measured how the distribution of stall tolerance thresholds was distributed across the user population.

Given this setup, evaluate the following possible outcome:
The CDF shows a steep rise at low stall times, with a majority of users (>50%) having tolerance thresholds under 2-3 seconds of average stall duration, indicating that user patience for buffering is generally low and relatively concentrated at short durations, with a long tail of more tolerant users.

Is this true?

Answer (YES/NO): NO